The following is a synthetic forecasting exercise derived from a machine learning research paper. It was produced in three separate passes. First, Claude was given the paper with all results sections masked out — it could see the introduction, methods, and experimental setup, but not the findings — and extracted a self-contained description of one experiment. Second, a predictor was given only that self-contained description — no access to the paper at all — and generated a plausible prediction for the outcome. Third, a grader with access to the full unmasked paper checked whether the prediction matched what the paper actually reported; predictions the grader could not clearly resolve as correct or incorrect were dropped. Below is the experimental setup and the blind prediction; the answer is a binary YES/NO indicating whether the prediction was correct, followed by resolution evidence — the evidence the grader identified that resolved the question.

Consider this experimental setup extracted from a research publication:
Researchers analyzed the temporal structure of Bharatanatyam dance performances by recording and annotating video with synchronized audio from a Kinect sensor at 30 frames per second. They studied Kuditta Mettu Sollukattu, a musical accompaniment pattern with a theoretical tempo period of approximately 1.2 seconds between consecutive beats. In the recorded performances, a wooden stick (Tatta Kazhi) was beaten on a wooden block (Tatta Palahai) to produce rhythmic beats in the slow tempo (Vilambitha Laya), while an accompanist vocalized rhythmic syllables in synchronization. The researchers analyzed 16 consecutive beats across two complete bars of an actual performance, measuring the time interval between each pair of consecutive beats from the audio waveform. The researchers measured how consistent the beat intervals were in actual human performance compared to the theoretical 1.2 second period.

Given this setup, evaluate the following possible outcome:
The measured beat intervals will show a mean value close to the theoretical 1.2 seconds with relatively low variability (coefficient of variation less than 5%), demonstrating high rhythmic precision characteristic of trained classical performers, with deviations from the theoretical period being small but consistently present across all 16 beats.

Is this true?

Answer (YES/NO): YES